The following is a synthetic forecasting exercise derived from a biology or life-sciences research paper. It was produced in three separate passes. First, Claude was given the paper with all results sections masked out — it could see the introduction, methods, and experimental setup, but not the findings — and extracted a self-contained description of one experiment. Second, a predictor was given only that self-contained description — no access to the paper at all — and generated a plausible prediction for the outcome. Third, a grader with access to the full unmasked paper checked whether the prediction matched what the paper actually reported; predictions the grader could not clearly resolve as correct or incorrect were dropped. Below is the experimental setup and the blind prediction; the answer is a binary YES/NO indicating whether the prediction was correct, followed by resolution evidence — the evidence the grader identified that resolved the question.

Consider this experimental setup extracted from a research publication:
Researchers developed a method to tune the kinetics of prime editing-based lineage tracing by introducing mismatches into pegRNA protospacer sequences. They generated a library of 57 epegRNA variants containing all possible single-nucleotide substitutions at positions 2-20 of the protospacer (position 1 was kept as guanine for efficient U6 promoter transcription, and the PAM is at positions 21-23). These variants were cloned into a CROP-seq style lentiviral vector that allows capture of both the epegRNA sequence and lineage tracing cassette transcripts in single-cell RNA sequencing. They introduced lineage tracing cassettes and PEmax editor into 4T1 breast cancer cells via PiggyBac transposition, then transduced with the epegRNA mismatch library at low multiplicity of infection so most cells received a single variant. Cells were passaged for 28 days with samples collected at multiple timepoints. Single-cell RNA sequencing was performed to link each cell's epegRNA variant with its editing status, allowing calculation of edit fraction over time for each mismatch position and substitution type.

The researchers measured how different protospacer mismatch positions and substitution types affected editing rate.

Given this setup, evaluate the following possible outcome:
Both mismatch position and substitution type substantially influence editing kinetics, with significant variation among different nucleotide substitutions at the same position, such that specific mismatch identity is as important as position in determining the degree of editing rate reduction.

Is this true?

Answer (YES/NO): NO